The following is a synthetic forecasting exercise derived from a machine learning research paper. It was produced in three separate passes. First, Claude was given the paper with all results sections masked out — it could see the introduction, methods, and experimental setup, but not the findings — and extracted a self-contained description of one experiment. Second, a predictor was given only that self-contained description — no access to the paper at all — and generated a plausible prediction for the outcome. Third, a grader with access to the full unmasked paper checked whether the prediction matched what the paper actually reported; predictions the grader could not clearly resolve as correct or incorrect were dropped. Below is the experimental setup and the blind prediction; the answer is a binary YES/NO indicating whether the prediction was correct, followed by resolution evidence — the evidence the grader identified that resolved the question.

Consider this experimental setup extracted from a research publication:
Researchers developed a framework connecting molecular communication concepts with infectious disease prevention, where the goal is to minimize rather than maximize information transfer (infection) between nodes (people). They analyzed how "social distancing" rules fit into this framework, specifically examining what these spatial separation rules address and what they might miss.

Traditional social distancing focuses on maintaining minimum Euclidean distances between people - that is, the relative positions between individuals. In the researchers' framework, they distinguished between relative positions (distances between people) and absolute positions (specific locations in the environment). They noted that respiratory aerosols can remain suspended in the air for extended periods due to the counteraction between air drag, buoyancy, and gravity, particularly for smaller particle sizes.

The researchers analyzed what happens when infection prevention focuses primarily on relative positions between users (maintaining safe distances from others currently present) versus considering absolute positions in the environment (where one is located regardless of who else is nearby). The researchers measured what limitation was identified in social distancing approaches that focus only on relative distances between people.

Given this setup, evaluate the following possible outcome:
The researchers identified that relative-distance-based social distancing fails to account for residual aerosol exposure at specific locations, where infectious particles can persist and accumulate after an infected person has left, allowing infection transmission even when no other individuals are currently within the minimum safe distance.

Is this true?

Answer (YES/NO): YES